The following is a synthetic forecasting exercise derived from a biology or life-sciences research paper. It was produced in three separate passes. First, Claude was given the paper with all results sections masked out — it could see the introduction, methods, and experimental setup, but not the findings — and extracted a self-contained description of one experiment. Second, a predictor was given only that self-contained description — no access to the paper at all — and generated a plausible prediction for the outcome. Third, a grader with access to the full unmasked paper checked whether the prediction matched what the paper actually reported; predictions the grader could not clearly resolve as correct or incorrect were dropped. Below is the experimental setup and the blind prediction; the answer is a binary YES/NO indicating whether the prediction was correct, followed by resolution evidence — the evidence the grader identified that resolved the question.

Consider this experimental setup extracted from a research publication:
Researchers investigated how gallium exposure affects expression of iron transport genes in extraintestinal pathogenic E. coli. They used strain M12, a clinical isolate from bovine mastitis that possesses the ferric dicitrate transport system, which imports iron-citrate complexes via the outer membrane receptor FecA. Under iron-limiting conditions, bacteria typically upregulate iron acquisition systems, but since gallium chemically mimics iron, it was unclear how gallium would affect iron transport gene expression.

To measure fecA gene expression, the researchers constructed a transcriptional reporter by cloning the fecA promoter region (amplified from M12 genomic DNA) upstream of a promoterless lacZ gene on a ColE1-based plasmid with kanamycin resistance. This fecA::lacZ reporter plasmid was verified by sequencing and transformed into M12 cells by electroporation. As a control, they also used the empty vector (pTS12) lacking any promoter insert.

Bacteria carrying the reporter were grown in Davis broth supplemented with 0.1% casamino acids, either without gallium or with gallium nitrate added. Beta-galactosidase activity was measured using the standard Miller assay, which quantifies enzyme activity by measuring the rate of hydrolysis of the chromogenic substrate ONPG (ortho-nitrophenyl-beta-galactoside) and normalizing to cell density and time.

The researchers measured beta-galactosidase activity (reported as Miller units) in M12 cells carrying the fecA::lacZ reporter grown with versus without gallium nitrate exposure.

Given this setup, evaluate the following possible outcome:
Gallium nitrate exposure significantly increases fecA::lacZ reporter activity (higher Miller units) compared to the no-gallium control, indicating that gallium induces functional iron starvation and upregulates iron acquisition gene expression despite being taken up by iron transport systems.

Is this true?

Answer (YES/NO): YES